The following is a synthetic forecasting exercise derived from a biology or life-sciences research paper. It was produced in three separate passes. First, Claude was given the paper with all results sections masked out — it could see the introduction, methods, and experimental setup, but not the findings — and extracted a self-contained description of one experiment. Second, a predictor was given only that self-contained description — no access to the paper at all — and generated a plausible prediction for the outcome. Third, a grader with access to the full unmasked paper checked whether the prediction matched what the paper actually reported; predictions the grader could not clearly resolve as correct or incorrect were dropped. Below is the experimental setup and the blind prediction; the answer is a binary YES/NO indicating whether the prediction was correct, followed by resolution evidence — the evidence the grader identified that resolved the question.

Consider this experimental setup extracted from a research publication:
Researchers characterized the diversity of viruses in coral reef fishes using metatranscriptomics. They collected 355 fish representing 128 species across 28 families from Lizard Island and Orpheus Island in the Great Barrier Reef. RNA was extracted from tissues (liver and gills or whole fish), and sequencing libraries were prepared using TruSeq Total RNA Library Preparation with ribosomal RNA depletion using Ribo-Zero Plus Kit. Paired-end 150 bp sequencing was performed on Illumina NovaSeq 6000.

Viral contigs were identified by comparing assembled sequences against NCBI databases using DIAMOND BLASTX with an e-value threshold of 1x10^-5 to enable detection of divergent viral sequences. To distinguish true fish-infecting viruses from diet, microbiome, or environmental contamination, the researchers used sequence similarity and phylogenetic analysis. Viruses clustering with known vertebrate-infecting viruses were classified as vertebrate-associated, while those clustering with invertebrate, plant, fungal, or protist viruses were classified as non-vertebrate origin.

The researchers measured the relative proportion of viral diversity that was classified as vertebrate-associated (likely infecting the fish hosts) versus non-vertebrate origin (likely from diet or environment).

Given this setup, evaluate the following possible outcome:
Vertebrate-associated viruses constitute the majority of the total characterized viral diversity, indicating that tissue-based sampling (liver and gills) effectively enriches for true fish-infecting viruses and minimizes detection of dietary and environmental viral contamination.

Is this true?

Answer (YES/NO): NO